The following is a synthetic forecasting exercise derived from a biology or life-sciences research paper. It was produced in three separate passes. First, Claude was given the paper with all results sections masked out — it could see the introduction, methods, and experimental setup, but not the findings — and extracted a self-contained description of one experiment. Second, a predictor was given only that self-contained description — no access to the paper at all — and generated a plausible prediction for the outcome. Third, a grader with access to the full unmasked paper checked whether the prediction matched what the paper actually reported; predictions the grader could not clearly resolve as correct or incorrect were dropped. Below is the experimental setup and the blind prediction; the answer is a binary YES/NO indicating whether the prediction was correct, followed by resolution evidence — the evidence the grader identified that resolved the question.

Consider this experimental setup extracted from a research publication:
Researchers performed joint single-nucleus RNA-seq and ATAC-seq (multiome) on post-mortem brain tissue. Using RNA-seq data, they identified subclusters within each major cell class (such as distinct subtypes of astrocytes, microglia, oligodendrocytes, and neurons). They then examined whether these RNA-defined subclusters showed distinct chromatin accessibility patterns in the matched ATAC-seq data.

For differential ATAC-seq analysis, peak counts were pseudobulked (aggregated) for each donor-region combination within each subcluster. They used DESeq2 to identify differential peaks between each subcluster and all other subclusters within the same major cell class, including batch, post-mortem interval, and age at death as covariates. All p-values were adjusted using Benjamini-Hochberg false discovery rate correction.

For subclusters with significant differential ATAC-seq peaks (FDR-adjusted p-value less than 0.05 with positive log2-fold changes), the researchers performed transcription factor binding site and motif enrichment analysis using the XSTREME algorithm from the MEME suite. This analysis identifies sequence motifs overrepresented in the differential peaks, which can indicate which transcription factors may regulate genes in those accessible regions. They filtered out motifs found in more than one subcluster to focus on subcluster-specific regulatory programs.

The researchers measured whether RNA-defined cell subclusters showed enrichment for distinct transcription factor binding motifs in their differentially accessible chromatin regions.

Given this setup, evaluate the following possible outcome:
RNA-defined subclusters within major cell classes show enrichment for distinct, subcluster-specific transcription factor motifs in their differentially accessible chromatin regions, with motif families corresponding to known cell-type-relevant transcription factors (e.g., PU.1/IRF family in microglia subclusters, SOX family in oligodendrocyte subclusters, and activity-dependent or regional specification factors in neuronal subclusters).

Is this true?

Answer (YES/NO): NO